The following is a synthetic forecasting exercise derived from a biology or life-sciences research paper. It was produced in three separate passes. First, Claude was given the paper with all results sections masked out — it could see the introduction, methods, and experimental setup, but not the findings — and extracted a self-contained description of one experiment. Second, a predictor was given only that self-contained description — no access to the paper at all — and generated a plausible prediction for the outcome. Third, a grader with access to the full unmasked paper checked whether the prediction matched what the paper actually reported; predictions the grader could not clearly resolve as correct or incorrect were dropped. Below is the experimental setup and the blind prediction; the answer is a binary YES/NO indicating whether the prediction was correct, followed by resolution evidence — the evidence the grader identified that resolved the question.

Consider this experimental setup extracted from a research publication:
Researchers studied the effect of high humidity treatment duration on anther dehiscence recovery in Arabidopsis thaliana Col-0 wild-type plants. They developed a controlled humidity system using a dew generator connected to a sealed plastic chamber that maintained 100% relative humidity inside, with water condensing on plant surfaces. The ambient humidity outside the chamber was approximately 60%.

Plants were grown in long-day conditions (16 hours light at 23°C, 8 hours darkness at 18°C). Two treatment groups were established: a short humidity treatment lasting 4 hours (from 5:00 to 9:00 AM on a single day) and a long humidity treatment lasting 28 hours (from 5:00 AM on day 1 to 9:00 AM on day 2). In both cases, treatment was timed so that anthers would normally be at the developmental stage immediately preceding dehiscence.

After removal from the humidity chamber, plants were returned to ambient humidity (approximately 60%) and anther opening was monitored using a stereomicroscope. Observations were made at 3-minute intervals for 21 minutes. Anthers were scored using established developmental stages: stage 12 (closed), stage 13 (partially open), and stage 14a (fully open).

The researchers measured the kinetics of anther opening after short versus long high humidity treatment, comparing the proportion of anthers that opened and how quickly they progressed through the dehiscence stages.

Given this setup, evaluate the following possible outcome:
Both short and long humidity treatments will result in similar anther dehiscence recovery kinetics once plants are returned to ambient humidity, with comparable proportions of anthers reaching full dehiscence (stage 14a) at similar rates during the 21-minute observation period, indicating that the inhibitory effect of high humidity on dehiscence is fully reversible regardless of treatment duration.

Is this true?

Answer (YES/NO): NO